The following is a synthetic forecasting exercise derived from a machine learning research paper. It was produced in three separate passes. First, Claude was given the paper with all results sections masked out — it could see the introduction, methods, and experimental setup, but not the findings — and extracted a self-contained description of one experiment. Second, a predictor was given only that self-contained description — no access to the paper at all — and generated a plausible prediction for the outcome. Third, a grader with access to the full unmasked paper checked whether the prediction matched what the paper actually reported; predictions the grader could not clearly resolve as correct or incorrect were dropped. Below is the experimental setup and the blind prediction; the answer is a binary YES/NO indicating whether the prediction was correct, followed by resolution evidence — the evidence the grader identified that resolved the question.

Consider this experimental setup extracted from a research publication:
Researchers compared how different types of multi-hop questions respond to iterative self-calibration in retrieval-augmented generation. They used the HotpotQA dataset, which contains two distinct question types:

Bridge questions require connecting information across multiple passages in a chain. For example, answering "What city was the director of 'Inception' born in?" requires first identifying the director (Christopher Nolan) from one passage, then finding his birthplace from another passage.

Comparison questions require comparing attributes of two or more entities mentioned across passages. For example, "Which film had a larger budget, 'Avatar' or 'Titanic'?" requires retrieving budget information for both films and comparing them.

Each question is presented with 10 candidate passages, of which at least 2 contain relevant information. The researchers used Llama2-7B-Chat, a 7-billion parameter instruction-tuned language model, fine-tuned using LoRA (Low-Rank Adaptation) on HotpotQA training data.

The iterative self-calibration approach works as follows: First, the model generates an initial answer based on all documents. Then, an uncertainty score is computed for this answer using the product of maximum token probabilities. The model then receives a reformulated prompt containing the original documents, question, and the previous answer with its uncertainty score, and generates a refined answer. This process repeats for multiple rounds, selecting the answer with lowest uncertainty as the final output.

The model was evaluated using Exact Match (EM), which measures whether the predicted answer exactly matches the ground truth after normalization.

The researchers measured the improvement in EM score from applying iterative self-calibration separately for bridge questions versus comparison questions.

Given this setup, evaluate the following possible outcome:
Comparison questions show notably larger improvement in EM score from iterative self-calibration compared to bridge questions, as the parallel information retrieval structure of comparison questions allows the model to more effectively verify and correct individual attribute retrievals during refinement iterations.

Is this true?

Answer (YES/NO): YES